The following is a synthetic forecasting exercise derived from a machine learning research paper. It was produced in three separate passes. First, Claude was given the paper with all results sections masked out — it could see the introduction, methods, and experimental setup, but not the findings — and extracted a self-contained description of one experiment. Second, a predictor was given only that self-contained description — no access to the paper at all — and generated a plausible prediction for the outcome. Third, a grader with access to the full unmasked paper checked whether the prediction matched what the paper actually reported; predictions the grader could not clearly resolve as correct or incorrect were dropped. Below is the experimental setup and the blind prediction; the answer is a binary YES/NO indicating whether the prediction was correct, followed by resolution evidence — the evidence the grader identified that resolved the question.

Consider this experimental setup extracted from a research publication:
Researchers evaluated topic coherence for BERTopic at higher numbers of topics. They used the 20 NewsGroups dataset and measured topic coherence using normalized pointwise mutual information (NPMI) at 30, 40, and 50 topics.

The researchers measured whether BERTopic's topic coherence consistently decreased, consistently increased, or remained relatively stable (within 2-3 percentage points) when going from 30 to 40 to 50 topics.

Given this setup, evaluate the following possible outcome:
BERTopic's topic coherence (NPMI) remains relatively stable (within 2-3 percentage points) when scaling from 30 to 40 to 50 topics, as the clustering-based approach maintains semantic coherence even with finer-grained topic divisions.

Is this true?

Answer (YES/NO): YES